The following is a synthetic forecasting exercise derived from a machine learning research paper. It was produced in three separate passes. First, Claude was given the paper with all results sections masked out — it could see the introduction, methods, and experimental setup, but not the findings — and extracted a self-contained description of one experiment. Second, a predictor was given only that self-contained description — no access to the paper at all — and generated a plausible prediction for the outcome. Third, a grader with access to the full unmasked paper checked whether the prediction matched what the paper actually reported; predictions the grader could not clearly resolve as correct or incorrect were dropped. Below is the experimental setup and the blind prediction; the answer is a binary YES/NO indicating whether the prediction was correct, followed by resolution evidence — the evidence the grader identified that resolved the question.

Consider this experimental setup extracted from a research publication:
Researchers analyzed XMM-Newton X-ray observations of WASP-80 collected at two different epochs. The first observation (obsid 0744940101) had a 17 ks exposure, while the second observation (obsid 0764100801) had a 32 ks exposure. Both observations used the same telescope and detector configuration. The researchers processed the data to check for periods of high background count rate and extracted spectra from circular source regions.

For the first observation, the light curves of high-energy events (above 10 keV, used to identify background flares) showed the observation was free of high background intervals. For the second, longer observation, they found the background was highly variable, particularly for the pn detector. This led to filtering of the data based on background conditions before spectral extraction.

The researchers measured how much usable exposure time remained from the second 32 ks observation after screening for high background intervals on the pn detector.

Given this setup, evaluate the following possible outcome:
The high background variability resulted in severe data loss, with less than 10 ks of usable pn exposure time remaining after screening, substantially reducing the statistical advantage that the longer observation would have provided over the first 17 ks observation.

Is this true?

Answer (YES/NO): YES